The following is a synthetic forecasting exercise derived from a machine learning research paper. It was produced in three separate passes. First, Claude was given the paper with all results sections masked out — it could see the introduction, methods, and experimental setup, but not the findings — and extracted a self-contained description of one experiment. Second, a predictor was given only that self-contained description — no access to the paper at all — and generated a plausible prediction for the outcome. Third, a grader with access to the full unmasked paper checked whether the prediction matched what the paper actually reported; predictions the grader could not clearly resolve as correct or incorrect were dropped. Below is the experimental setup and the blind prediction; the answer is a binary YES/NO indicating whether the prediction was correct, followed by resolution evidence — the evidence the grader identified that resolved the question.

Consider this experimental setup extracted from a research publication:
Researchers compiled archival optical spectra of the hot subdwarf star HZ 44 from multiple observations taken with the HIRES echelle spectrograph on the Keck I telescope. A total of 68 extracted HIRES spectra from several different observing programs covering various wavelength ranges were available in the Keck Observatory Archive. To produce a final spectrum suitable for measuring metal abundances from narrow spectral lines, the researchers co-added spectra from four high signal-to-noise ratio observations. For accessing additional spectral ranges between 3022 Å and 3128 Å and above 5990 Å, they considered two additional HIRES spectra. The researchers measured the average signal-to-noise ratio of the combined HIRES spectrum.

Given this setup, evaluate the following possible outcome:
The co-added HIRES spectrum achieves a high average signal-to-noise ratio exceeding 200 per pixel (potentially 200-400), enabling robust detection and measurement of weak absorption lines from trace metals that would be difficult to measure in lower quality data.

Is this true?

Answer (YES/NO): NO